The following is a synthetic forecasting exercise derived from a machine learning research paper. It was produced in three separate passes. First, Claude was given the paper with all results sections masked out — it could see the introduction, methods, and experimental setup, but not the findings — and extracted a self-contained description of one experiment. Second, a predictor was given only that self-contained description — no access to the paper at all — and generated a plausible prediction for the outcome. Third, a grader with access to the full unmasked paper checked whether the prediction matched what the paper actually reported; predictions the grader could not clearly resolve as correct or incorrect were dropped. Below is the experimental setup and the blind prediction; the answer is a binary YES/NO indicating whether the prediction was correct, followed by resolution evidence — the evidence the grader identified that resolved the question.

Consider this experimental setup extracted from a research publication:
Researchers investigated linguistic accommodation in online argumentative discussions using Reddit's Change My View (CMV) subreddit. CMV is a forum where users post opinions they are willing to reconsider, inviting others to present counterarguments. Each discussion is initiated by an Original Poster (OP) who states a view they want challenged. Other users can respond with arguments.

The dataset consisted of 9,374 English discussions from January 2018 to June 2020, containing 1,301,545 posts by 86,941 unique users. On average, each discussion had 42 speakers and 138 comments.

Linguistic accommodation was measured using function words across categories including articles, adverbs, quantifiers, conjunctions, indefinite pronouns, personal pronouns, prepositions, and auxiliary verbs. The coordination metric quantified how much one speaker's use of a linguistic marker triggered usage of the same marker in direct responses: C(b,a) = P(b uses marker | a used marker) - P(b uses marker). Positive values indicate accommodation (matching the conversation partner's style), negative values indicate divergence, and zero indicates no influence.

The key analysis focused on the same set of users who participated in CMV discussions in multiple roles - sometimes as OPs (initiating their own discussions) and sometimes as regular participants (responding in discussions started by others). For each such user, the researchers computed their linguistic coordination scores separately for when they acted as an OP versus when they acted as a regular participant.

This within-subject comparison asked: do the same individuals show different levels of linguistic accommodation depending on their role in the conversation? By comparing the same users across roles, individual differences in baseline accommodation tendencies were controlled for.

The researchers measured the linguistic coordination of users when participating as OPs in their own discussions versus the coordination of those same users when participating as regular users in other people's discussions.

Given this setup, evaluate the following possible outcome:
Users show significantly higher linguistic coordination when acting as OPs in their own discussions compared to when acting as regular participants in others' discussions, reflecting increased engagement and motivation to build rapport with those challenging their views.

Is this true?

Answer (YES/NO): YES